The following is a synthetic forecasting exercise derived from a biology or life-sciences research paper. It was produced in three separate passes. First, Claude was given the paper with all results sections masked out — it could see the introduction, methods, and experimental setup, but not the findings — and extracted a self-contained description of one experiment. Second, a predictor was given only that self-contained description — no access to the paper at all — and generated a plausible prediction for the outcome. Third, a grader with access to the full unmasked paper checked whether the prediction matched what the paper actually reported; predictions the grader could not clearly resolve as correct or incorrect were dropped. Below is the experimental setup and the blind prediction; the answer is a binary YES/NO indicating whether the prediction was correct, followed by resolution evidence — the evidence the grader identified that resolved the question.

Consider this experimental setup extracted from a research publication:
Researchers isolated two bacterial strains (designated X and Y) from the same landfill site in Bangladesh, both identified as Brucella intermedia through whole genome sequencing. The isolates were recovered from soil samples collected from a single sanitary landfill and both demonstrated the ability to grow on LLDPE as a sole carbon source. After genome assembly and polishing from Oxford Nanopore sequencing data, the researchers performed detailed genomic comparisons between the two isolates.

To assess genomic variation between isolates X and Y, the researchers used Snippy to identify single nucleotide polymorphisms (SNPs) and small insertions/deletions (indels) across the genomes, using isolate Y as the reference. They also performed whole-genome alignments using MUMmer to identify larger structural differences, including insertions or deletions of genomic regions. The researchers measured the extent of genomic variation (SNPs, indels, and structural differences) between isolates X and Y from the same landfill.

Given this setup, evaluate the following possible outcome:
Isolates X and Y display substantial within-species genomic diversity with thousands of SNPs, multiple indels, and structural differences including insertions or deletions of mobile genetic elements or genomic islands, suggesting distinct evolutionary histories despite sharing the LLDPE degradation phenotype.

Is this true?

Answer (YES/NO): NO